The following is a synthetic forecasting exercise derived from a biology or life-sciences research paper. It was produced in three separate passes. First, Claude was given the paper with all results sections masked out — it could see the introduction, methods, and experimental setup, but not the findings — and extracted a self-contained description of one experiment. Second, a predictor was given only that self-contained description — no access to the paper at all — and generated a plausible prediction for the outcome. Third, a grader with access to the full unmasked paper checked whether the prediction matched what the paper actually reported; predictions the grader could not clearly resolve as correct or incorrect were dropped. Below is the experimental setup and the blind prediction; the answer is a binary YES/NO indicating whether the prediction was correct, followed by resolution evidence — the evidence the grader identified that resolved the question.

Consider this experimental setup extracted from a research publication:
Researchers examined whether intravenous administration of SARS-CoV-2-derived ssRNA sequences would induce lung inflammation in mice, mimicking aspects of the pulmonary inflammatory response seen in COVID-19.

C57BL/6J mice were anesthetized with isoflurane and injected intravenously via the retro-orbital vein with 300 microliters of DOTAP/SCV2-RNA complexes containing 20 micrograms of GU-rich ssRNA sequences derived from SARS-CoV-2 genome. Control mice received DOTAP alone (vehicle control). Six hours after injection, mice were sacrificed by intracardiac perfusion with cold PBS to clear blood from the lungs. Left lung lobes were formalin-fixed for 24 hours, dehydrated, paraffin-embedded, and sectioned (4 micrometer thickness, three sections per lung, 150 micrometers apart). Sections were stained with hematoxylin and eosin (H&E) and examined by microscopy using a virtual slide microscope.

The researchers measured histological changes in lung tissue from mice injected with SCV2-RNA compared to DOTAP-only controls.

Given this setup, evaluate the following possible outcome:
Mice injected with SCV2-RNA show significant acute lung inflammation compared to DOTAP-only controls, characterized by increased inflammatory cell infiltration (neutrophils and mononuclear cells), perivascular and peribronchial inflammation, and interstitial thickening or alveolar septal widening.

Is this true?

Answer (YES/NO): YES